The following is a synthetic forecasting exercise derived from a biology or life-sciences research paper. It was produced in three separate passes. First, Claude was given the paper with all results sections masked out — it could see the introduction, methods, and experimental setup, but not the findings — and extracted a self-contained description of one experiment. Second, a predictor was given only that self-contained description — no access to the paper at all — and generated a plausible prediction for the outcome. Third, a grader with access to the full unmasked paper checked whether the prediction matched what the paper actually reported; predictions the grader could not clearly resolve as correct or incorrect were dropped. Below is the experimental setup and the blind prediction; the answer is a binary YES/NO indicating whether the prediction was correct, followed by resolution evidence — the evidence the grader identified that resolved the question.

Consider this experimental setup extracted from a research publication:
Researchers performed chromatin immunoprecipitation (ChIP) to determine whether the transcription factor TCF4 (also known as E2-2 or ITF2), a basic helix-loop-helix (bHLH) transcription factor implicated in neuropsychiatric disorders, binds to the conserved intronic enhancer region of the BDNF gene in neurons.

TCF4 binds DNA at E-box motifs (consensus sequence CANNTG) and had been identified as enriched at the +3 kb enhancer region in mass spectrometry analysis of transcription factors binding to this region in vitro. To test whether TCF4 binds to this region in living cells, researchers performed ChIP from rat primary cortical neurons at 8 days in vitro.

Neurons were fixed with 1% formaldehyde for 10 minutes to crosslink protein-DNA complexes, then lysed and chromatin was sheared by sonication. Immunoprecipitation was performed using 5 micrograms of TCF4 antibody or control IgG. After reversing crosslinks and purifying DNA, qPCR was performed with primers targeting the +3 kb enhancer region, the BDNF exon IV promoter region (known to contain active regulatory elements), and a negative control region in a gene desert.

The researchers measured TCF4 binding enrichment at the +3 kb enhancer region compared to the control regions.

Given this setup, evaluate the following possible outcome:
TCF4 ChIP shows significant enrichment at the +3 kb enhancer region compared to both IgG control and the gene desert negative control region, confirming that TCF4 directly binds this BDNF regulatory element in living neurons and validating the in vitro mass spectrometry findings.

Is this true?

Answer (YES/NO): YES